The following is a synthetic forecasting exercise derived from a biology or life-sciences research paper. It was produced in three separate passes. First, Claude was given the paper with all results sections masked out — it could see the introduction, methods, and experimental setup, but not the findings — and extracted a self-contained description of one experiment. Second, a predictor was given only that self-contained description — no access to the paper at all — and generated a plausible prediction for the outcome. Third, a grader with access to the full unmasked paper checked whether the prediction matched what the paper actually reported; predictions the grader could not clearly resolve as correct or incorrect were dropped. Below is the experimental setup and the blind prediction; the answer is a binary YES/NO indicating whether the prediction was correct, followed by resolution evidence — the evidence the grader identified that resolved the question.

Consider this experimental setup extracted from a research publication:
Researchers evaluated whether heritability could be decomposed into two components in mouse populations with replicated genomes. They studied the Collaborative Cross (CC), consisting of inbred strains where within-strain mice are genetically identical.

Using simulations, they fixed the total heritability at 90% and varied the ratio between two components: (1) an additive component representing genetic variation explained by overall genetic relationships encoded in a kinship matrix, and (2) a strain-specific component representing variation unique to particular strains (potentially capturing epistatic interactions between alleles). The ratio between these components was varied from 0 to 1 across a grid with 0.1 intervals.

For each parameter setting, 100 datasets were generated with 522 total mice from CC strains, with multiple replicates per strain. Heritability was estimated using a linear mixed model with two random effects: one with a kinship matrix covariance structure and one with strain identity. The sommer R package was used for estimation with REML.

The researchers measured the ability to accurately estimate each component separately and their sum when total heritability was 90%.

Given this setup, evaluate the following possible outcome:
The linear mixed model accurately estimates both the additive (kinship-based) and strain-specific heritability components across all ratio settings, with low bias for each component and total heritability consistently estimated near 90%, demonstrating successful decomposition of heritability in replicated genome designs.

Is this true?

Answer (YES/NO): NO